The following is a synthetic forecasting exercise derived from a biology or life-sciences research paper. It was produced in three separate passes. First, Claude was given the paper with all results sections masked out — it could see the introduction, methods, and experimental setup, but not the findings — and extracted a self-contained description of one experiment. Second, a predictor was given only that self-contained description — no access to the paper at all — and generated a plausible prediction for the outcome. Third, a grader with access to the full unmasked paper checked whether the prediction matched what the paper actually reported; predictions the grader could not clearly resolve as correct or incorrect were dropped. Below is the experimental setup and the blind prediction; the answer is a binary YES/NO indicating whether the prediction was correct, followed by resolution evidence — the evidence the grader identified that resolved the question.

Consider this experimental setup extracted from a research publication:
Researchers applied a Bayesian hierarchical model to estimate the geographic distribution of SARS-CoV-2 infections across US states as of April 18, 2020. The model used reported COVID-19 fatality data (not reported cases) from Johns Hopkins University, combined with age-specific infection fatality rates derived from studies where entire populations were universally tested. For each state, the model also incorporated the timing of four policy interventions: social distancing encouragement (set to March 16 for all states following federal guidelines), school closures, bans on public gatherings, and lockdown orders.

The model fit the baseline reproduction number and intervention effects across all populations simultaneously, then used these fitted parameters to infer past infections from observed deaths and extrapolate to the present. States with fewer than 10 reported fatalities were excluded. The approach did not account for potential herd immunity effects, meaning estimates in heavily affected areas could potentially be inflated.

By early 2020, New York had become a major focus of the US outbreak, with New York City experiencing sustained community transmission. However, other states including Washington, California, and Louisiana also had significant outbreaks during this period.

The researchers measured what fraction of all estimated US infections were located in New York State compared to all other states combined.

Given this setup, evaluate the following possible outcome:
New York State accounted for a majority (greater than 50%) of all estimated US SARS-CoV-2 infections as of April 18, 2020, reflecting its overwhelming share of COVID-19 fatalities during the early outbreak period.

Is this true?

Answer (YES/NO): YES